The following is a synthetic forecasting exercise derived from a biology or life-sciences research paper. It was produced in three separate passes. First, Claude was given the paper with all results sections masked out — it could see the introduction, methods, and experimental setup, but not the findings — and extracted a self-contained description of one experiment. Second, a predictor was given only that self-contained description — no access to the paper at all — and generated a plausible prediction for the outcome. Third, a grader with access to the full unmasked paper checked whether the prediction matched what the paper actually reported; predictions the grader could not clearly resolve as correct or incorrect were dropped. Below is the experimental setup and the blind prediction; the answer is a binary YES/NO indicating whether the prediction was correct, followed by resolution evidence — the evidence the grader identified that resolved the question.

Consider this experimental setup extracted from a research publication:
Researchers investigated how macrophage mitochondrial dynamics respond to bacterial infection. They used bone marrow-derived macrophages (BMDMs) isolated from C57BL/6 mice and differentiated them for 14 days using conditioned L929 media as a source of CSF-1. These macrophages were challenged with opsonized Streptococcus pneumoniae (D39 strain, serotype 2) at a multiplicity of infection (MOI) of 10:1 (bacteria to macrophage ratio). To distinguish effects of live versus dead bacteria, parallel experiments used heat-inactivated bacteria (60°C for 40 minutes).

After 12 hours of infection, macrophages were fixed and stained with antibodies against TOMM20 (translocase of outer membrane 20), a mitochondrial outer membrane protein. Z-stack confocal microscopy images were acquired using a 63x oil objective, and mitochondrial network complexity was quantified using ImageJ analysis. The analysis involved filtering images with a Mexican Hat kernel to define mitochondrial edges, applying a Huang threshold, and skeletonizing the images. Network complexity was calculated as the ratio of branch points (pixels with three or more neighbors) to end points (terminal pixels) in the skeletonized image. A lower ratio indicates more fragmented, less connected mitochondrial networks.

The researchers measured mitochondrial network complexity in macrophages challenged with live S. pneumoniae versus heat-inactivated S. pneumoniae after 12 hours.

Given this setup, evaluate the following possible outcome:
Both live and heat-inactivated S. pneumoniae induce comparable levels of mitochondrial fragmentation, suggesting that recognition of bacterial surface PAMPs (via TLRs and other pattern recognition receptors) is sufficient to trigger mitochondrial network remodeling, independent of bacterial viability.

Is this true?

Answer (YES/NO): NO